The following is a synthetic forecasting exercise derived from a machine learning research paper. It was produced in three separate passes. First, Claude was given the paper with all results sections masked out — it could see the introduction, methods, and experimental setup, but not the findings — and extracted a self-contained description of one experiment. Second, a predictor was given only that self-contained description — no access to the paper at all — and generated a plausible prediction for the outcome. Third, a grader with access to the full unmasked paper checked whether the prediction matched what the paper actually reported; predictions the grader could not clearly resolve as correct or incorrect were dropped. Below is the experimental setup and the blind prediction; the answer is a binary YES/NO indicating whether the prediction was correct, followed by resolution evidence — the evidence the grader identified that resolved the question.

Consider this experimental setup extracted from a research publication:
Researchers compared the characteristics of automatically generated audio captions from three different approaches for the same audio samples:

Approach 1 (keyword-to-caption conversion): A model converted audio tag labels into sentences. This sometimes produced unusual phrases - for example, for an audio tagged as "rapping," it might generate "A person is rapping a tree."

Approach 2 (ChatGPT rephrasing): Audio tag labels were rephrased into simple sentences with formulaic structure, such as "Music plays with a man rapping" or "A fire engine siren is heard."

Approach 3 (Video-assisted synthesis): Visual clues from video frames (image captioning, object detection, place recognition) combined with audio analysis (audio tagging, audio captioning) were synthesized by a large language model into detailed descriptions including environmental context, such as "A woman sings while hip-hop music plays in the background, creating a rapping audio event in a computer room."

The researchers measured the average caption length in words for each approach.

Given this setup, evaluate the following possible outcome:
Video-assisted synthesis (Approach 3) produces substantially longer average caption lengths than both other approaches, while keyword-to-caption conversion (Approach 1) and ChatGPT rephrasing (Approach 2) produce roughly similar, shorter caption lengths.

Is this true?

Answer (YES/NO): YES